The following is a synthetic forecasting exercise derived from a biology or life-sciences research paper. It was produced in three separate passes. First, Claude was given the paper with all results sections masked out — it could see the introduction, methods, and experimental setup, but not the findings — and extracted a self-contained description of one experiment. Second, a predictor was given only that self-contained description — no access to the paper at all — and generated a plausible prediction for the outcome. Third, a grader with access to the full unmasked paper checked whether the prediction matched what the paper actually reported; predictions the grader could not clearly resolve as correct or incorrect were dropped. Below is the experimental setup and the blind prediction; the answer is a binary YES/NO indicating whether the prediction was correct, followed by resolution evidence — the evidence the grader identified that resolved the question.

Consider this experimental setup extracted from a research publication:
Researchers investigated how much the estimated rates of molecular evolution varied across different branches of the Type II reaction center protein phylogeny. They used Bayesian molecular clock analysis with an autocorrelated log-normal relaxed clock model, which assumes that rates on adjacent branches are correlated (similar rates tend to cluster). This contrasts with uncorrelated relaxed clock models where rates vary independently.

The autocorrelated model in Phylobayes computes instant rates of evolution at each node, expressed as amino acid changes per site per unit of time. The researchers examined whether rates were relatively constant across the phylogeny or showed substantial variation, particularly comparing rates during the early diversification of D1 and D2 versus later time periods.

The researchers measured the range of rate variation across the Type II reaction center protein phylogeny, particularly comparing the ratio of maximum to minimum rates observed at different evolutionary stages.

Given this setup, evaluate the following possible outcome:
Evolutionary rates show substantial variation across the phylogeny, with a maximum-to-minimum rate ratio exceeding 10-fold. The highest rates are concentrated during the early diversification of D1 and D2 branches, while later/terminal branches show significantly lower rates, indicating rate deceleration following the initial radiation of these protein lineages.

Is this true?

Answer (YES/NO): YES